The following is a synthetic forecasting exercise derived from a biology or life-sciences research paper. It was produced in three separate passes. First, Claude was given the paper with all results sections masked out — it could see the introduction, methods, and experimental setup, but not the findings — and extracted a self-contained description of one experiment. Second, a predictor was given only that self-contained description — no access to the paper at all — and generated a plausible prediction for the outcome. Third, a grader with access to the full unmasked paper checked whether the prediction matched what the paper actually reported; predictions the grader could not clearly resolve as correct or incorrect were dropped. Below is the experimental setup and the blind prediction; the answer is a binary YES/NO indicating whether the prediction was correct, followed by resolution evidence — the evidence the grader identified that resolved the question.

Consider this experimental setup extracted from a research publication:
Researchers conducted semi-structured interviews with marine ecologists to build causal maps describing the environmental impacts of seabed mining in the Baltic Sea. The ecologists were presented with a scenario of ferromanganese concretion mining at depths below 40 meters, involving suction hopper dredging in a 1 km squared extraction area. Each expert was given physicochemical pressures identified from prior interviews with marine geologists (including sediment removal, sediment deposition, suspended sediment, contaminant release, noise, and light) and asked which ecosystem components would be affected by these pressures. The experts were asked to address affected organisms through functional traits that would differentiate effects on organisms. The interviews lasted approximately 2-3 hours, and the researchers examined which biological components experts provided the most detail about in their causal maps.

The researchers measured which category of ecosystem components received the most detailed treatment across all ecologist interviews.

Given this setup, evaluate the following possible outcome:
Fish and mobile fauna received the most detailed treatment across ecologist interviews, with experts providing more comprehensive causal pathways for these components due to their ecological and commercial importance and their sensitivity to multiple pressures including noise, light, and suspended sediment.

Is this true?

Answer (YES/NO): NO